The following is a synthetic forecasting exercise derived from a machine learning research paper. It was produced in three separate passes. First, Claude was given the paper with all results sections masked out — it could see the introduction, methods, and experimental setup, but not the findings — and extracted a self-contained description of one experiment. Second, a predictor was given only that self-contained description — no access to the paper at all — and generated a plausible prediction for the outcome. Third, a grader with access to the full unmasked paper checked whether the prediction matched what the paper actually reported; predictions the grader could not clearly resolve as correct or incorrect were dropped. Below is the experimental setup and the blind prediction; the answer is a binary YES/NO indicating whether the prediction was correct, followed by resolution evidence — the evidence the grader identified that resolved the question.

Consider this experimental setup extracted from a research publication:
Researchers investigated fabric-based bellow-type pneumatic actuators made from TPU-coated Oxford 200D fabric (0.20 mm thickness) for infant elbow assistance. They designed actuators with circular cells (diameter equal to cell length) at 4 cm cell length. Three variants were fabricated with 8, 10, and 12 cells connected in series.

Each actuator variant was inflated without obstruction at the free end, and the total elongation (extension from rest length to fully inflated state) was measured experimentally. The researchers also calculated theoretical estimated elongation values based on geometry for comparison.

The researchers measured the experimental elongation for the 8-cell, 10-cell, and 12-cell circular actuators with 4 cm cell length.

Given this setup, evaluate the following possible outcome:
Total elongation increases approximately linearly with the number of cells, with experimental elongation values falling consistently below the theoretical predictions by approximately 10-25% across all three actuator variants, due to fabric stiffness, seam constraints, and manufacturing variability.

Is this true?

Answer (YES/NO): NO